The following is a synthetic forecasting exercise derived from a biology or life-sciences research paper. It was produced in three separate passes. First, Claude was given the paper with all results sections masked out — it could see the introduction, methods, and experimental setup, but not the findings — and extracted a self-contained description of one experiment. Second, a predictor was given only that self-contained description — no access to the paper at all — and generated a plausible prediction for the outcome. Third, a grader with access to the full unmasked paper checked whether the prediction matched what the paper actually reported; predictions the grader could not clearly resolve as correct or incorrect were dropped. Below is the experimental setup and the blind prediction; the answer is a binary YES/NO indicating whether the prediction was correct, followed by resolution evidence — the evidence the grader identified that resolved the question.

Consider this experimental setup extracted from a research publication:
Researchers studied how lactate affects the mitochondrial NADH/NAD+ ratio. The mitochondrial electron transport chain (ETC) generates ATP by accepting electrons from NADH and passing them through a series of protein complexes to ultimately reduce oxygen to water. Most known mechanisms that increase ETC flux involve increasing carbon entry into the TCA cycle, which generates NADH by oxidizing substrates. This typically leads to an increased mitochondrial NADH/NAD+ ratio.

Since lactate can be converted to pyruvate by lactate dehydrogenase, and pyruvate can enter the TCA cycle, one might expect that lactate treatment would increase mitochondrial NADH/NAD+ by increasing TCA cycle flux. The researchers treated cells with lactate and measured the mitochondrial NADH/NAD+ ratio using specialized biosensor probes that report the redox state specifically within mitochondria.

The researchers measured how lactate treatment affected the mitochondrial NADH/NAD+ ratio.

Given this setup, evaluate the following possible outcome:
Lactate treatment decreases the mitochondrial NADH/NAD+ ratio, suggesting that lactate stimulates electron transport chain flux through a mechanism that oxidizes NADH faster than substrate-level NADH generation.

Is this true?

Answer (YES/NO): YES